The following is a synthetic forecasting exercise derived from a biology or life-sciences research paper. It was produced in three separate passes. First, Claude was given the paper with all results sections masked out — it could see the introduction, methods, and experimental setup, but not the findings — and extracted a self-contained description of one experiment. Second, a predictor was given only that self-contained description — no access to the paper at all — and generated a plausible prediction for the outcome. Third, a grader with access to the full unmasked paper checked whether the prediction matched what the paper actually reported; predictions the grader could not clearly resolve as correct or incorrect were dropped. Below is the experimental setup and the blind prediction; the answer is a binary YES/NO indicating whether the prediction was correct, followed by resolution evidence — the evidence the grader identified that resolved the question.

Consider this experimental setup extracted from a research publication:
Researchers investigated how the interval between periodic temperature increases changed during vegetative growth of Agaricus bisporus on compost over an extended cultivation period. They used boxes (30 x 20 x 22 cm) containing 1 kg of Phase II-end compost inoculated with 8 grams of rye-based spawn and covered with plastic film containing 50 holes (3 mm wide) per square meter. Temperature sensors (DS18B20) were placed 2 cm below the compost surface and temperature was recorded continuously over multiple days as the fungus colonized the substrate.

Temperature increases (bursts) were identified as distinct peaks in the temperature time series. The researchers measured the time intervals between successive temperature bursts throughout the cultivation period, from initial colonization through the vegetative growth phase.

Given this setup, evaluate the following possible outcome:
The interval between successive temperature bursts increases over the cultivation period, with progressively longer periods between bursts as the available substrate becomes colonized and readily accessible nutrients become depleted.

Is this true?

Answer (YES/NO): YES